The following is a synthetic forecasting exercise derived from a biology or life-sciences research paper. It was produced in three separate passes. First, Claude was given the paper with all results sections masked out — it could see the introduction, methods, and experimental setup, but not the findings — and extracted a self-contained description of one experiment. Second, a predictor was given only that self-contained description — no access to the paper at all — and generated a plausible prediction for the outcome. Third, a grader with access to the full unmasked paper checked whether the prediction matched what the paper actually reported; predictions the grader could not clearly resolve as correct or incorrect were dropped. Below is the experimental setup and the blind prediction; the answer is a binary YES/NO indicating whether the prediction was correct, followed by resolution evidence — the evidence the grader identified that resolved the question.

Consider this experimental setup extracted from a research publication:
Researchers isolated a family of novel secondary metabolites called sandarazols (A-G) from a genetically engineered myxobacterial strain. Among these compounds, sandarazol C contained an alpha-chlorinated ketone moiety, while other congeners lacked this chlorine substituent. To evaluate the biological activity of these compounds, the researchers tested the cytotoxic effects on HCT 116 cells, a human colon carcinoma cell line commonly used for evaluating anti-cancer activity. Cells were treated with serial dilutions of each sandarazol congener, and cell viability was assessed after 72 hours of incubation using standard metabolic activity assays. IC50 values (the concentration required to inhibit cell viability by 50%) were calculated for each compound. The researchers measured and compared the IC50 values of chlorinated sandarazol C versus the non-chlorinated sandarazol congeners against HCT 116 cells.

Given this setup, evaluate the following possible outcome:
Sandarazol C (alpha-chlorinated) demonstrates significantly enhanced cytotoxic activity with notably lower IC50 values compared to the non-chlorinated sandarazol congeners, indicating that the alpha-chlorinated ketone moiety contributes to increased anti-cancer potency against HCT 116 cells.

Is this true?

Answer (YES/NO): YES